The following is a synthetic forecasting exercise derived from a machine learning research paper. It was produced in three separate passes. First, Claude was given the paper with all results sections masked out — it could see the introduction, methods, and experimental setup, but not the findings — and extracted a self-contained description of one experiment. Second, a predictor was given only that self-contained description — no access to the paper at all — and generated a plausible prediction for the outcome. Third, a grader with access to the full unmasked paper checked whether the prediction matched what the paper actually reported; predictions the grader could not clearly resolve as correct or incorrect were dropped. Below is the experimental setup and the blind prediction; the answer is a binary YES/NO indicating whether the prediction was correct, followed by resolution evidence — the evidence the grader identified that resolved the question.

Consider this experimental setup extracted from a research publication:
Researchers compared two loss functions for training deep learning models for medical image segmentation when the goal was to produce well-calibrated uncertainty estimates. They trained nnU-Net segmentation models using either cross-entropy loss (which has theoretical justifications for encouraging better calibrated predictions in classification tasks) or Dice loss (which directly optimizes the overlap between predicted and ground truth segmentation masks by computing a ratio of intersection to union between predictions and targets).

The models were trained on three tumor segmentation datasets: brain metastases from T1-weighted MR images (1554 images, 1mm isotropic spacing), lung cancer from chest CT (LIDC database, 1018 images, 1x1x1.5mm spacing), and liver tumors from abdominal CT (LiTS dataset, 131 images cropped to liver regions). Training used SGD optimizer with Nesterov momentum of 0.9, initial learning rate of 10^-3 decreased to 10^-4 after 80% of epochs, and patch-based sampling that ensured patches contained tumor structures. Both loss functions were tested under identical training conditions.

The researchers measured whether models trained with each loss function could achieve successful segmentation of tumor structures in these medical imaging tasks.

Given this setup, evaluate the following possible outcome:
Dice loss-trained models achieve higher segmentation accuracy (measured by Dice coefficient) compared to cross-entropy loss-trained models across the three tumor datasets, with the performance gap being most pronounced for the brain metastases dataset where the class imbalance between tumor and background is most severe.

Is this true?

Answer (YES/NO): NO